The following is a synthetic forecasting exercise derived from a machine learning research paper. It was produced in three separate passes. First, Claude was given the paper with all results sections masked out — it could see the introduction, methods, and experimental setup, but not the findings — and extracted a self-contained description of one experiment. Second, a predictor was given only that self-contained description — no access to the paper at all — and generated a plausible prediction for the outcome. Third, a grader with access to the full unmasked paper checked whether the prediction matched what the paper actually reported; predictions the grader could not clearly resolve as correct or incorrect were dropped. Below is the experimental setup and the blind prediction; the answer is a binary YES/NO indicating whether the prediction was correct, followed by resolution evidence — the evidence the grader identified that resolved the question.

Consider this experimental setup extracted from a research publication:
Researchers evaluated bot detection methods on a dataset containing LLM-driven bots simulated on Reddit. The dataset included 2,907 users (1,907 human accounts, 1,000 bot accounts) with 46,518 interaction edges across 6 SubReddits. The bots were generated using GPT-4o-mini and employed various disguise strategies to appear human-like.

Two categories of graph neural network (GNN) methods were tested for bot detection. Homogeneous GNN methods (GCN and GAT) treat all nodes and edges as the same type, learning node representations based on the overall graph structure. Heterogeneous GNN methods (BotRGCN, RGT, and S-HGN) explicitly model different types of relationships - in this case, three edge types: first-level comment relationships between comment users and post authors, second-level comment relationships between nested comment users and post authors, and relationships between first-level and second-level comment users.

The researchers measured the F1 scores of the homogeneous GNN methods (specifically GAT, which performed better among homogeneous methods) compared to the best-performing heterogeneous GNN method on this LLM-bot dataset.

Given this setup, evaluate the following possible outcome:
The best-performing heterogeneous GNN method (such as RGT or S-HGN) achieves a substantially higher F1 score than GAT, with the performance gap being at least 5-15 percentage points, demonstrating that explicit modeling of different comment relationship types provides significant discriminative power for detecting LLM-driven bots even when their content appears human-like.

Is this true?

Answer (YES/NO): YES